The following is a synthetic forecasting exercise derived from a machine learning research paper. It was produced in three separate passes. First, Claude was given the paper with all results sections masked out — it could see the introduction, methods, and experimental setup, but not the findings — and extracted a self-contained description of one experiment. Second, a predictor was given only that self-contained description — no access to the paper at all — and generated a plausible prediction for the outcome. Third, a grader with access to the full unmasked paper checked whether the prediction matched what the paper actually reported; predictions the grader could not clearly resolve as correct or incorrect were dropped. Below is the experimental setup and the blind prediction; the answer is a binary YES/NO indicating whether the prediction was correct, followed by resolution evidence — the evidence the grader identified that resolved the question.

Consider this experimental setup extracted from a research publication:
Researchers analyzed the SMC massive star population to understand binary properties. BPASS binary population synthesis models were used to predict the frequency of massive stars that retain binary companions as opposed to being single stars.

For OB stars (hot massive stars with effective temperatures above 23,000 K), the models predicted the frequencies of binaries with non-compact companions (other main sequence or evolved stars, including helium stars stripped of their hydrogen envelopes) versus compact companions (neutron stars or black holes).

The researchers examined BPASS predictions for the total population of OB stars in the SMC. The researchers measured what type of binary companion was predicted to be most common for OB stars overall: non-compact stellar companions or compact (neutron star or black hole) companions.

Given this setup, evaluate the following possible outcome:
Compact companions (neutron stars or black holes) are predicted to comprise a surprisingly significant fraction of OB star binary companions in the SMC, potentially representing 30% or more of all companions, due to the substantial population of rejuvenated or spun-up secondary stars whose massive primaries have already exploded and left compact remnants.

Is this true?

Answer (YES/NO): NO